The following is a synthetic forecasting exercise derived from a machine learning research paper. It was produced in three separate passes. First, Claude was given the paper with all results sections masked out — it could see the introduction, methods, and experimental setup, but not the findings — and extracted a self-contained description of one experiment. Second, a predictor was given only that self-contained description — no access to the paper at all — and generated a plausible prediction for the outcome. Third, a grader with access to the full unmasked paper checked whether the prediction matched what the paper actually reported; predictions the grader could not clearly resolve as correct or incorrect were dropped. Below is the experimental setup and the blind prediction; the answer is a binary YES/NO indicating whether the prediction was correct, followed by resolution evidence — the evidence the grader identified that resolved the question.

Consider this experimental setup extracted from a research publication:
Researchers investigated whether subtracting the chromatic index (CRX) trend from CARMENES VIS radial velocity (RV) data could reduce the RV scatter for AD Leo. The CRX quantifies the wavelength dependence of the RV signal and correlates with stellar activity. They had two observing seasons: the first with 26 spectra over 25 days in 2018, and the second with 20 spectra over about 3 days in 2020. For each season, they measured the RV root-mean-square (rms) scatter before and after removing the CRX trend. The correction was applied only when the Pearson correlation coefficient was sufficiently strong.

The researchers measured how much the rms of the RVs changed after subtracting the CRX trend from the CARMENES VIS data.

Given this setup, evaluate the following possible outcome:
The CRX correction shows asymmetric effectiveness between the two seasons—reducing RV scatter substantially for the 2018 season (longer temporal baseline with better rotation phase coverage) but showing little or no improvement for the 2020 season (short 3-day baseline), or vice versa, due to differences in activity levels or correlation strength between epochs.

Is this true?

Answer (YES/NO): NO